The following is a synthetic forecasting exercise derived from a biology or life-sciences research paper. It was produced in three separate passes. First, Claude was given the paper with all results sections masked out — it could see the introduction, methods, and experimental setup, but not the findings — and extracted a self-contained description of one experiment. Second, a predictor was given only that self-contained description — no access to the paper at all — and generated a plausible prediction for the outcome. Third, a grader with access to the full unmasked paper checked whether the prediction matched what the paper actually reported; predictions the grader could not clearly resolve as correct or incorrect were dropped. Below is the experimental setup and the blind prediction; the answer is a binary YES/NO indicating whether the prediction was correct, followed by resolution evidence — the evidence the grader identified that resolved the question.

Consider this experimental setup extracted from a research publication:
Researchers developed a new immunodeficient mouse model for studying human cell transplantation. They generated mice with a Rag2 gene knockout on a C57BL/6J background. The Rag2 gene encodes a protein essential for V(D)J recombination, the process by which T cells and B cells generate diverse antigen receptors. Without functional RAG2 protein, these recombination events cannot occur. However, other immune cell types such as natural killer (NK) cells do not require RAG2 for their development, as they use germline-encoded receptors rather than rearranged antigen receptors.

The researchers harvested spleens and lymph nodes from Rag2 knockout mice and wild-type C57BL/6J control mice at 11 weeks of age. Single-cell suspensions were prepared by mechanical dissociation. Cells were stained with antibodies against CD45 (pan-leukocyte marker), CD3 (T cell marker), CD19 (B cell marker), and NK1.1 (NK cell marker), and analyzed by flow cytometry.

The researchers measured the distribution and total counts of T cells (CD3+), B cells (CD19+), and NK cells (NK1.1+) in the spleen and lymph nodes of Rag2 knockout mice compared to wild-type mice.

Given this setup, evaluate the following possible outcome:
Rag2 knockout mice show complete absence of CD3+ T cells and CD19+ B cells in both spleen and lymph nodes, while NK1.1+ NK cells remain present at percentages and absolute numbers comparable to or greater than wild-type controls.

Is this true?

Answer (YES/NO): YES